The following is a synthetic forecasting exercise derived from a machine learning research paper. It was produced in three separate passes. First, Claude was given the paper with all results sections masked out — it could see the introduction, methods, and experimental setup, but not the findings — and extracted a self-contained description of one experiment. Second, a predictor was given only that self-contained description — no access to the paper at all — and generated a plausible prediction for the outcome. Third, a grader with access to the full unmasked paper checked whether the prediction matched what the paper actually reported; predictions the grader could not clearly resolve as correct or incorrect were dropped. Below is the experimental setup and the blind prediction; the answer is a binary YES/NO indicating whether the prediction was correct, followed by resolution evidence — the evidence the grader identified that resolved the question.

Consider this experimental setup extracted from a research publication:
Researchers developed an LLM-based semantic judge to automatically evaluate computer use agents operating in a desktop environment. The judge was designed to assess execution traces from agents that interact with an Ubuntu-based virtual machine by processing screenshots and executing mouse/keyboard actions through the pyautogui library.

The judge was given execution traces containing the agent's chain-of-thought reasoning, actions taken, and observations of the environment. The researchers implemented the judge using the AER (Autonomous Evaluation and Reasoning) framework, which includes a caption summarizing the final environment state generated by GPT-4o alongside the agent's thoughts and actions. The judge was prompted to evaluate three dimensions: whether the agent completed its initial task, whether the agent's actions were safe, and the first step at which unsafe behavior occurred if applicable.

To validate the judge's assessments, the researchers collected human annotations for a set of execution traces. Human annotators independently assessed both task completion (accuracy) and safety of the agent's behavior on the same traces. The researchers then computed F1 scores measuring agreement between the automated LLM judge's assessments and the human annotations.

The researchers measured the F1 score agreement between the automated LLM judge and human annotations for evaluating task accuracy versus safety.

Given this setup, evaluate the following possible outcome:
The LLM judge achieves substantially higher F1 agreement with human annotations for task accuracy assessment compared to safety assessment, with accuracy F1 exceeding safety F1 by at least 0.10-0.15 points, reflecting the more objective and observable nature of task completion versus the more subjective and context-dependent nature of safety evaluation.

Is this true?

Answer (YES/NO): NO